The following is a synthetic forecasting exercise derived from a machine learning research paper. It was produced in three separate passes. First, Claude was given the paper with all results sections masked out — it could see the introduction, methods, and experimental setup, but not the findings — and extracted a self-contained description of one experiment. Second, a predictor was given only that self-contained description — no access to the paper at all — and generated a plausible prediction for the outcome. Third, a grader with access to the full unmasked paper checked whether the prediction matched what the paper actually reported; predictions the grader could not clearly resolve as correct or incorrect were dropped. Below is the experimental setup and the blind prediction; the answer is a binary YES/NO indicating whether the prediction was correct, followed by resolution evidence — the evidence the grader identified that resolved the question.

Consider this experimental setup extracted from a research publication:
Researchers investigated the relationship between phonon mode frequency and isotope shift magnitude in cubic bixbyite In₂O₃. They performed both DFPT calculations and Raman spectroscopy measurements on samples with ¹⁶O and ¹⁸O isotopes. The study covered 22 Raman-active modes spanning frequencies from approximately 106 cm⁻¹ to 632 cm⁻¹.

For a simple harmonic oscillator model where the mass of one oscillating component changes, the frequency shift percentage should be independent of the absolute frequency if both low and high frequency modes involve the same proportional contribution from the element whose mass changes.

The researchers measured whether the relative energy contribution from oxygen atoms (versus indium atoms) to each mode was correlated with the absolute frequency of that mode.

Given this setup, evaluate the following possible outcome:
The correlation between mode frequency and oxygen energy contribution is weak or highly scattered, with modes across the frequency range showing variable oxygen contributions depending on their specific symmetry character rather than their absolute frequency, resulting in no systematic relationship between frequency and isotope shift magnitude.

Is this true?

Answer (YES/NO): NO